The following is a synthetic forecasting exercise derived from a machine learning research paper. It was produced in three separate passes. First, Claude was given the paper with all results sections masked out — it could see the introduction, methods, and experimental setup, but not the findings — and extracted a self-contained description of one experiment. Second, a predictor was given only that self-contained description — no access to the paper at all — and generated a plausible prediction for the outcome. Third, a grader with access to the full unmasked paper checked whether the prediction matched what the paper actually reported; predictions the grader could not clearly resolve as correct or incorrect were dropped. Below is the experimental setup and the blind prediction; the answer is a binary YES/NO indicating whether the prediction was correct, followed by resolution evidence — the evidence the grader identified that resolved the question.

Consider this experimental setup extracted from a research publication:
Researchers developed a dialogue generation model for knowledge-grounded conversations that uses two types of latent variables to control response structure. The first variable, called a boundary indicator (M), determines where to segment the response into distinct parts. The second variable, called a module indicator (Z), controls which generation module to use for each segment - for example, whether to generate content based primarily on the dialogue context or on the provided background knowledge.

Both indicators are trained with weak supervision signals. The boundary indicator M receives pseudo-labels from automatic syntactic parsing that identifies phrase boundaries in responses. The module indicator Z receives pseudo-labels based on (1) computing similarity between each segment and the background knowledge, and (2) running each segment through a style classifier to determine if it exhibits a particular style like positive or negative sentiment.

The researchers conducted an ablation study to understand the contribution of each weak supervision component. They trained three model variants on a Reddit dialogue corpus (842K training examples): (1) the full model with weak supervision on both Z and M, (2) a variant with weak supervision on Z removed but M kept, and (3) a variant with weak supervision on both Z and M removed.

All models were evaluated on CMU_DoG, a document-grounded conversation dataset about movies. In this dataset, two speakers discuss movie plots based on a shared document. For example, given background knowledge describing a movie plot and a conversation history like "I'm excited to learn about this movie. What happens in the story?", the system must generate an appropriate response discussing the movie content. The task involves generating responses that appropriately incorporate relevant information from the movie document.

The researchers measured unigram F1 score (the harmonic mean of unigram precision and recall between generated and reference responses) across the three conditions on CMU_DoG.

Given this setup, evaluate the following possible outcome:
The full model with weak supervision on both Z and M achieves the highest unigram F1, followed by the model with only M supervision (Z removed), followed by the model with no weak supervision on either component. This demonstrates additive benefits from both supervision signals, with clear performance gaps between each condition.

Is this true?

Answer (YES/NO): YES